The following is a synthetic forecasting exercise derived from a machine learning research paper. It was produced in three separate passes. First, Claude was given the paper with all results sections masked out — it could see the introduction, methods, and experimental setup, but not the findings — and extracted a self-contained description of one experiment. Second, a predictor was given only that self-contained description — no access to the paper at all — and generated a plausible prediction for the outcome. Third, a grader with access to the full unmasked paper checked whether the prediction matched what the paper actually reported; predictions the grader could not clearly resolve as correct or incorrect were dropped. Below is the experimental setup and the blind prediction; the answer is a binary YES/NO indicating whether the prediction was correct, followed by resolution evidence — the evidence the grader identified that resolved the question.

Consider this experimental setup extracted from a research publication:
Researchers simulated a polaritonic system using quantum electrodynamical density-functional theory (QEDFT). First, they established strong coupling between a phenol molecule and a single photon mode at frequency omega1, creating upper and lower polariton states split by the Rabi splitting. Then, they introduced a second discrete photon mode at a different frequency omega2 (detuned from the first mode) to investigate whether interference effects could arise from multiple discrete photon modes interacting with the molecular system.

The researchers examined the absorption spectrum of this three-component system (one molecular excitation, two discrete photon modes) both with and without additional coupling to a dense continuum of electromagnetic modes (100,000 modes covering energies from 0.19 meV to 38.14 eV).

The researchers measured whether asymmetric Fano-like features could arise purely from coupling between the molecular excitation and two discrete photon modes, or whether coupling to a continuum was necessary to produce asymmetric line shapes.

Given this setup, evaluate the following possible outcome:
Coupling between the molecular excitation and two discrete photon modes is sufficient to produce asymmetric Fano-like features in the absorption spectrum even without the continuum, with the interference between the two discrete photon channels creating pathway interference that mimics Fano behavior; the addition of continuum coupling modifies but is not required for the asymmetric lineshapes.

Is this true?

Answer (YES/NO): NO